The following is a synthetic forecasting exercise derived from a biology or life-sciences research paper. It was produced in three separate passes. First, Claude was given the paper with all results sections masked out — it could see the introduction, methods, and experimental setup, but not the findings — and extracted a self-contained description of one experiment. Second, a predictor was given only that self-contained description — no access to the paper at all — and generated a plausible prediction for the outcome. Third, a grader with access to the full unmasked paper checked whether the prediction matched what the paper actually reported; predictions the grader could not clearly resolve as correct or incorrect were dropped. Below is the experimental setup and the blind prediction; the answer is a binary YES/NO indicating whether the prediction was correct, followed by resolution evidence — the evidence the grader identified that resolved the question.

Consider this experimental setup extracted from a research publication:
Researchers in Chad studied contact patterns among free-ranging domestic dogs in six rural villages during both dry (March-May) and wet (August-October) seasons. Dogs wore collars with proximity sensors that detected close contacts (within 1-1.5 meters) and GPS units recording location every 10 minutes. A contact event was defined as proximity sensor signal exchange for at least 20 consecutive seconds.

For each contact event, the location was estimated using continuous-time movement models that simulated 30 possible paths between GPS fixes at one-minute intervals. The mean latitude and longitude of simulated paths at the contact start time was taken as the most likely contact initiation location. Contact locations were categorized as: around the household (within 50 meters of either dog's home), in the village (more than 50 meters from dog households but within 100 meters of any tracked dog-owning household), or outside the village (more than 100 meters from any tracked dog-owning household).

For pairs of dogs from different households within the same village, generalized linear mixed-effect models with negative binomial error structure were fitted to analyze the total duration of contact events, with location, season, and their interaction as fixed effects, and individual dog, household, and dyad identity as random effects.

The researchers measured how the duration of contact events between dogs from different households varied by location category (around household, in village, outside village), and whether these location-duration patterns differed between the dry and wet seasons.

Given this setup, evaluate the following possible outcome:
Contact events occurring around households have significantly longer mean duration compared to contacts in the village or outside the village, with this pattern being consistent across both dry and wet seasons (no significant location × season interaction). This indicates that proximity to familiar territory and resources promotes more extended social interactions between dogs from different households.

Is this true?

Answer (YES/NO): NO